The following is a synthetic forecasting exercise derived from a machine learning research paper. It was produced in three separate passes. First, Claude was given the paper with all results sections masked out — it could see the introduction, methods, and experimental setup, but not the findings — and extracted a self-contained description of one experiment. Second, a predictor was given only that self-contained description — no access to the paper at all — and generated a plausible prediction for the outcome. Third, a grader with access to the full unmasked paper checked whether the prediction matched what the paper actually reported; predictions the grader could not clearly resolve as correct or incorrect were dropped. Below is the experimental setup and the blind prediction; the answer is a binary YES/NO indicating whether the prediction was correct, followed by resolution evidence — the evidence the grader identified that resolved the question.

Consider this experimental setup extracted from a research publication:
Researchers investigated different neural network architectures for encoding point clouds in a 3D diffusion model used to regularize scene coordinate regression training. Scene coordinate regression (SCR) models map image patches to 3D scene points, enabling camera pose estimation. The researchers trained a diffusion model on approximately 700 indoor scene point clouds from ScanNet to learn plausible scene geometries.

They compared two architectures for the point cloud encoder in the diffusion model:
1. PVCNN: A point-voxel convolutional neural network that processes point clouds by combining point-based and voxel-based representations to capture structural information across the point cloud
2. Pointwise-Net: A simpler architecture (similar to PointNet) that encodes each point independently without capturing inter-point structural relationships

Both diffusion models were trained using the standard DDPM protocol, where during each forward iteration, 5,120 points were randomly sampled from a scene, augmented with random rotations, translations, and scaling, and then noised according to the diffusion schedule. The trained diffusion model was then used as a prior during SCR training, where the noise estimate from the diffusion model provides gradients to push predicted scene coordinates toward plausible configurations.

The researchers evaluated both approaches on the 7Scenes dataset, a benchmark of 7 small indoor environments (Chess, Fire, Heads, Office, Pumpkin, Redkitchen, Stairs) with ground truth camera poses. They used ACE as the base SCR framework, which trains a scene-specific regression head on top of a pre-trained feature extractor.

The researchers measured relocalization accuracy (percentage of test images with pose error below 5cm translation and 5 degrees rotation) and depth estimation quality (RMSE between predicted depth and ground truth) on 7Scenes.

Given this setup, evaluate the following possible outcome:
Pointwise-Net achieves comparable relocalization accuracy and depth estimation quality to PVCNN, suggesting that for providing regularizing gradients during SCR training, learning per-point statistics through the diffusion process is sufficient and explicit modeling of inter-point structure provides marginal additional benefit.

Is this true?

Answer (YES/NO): NO